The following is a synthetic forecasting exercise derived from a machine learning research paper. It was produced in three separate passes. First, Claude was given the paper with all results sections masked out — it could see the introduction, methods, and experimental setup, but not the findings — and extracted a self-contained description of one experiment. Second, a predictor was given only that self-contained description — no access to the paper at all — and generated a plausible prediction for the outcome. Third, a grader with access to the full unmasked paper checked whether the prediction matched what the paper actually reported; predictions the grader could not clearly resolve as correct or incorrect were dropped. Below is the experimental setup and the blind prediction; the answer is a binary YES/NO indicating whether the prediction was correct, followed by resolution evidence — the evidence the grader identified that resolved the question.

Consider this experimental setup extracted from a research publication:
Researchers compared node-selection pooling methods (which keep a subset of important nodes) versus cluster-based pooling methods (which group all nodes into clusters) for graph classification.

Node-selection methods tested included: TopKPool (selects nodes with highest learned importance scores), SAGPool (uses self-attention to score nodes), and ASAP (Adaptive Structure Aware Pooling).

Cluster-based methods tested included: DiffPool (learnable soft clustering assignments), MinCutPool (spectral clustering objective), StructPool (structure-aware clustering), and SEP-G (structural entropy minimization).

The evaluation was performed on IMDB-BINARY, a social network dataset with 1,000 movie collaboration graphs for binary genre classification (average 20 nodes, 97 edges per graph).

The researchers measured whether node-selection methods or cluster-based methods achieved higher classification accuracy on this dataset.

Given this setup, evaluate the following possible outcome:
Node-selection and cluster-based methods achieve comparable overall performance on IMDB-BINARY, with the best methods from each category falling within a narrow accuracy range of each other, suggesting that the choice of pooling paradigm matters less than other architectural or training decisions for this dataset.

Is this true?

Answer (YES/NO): NO